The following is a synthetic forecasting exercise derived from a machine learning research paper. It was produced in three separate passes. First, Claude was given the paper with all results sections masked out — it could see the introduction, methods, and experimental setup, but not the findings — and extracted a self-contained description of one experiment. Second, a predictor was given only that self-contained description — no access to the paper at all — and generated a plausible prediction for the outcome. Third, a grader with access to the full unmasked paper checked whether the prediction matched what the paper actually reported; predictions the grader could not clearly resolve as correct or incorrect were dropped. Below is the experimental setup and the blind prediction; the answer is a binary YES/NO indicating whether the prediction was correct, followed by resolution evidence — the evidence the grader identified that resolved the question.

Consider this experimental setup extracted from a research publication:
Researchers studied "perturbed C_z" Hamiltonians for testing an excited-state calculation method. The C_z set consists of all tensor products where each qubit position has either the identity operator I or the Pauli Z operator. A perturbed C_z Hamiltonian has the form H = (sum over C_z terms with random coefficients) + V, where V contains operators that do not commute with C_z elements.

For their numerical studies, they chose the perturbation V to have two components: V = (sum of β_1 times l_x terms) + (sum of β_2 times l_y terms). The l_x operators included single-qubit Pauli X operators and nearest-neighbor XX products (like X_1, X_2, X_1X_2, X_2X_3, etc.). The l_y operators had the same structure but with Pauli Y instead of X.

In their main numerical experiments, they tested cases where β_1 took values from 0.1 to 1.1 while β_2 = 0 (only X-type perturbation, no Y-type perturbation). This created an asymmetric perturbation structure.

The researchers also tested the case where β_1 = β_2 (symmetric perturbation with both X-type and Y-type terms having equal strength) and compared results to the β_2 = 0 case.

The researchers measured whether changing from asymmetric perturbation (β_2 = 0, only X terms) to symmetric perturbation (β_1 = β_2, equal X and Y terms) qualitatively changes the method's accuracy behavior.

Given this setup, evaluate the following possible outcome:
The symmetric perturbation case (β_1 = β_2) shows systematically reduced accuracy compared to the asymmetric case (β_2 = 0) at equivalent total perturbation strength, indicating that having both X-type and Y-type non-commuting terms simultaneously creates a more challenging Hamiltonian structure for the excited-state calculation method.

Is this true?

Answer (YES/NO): NO